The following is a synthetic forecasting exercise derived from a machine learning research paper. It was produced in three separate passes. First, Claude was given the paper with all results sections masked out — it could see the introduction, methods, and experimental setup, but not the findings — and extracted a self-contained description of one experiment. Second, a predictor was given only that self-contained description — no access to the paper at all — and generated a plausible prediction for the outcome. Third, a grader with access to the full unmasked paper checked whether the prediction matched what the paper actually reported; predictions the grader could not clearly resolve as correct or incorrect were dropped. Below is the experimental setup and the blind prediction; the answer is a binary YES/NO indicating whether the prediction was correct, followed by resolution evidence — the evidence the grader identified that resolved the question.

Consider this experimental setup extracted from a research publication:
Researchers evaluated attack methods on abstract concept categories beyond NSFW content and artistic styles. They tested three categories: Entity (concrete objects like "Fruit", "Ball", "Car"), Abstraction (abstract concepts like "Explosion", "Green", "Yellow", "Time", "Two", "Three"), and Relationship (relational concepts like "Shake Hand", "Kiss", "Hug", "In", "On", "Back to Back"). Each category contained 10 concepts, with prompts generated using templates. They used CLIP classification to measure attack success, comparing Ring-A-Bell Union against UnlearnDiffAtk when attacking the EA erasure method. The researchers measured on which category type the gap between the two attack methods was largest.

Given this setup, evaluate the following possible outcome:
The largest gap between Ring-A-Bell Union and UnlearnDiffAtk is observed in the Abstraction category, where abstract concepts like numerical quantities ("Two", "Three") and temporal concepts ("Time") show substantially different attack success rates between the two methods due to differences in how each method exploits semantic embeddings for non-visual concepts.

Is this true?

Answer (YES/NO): NO